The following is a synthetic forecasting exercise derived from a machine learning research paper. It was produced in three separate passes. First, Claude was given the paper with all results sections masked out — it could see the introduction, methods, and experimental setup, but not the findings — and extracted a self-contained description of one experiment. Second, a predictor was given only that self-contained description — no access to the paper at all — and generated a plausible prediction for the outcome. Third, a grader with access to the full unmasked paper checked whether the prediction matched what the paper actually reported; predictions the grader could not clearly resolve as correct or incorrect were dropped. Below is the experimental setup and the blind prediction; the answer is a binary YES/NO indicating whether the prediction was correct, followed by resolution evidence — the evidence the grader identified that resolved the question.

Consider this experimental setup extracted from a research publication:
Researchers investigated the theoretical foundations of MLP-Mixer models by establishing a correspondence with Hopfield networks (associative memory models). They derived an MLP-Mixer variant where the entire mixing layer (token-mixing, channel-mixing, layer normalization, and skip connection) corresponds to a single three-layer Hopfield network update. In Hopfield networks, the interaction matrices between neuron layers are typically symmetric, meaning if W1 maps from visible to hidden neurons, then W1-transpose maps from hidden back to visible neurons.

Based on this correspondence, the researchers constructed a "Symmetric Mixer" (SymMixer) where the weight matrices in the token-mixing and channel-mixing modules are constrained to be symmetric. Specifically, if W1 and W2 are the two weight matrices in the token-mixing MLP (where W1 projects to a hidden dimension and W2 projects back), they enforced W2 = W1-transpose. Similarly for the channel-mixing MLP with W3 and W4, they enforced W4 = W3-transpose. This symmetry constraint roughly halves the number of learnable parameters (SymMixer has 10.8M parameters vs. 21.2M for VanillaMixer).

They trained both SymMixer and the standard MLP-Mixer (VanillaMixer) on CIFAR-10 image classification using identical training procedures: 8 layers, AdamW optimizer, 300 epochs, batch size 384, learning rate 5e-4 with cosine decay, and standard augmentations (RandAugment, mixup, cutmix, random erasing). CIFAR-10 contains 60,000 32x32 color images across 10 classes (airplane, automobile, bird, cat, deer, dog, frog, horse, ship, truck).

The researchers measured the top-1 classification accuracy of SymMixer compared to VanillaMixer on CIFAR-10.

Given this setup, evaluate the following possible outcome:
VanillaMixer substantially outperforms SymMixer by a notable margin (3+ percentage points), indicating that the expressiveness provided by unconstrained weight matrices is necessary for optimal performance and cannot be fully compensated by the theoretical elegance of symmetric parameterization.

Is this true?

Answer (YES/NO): YES